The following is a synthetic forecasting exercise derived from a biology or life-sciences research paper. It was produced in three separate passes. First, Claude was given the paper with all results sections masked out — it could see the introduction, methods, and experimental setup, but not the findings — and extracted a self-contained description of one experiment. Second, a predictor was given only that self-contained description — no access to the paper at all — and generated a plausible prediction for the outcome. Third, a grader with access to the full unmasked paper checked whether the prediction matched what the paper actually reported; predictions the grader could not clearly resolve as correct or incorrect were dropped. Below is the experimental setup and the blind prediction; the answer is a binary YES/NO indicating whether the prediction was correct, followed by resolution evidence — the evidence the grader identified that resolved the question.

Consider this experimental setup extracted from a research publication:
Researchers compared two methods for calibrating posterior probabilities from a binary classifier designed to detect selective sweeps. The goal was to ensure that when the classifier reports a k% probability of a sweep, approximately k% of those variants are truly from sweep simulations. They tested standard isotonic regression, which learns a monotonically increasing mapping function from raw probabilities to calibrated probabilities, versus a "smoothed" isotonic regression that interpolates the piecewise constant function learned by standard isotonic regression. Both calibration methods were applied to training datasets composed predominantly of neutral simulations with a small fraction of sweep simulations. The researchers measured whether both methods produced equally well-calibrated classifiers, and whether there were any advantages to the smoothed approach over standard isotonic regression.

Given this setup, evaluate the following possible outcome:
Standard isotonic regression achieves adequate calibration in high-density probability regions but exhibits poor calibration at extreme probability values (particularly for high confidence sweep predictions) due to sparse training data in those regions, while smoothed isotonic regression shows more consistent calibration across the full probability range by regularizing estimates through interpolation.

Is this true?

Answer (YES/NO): NO